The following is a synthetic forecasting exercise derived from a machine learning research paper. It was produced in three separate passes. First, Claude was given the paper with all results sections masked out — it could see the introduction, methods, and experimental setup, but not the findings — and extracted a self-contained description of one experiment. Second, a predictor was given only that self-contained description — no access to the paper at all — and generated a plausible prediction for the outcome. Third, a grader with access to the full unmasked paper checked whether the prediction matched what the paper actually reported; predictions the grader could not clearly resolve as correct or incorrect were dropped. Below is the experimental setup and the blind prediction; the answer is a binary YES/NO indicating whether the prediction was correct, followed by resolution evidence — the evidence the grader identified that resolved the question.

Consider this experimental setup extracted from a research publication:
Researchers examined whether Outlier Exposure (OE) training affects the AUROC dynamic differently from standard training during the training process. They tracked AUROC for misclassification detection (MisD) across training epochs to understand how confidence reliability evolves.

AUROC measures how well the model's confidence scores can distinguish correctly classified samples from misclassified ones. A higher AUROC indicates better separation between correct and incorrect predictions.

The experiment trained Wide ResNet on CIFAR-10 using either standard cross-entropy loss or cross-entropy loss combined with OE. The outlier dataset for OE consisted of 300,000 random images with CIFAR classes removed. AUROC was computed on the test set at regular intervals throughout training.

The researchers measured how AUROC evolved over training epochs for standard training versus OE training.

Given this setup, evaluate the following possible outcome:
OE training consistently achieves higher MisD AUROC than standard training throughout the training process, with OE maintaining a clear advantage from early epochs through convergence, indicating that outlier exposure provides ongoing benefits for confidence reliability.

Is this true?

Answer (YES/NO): NO